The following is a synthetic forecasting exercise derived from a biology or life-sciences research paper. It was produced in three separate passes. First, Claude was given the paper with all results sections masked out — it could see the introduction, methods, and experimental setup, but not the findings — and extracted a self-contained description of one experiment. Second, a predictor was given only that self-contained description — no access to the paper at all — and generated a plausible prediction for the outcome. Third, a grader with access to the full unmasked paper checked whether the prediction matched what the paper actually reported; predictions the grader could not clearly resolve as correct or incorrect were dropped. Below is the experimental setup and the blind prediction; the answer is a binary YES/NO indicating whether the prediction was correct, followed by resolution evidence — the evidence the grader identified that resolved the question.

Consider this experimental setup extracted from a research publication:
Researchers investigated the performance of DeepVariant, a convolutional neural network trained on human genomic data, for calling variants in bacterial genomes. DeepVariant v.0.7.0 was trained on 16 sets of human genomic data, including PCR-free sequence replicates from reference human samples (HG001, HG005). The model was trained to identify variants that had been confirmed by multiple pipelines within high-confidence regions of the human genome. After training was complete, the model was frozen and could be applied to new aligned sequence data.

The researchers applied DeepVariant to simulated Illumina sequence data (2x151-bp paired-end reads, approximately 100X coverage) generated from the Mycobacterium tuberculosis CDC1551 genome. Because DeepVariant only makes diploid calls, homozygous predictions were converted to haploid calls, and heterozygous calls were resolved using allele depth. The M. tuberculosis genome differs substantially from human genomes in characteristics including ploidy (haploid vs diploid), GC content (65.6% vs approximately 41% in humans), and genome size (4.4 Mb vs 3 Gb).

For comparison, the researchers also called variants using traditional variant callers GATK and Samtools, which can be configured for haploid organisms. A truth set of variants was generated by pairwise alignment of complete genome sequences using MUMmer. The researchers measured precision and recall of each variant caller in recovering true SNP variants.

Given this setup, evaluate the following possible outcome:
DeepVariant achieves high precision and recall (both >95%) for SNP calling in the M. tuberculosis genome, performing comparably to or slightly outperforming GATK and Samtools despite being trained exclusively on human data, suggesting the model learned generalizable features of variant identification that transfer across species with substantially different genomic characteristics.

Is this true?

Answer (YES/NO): NO